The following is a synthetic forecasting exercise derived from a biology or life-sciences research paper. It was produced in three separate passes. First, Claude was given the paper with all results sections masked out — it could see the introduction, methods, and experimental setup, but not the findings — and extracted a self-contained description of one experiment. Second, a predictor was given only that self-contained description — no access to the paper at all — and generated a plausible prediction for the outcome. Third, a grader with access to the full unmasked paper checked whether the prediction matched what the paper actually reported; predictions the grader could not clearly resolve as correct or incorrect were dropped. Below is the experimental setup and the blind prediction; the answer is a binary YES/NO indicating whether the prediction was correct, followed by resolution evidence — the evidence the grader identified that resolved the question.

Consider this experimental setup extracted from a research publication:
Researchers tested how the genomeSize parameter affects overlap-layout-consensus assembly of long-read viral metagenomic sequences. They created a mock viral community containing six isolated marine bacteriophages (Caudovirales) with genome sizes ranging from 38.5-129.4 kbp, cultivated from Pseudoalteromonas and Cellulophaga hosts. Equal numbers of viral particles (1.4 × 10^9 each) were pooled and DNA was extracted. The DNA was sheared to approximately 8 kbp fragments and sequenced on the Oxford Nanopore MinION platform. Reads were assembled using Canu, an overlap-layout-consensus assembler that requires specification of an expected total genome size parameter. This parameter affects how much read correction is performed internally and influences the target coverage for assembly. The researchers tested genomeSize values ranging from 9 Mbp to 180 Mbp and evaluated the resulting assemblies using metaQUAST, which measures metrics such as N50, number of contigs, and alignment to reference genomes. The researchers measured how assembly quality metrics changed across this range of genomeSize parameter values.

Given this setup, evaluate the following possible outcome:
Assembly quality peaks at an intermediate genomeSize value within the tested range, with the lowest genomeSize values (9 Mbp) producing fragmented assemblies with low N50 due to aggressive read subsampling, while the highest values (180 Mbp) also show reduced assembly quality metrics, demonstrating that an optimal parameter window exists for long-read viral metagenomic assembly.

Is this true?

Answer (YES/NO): NO